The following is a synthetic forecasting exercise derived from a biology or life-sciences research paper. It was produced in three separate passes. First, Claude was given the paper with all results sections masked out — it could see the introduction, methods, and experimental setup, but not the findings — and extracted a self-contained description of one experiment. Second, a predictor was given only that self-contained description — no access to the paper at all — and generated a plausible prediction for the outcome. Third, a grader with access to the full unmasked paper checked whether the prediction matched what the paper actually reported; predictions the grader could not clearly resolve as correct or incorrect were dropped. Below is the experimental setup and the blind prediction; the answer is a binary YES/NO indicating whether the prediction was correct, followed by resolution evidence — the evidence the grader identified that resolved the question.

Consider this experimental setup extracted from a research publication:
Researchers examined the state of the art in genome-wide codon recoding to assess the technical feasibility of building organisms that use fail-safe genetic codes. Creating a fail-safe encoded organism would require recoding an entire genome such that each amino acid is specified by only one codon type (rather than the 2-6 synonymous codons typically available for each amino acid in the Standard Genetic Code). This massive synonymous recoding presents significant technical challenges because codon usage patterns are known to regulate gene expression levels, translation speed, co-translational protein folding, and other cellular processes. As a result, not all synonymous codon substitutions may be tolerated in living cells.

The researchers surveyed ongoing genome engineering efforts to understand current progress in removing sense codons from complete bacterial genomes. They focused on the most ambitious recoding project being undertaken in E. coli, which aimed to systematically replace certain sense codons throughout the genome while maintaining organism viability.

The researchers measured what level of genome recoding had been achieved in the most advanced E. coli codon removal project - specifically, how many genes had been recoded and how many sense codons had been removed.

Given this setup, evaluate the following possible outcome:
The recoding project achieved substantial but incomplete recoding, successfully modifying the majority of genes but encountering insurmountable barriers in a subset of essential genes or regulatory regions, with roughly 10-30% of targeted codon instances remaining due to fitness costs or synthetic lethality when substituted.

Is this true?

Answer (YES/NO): NO